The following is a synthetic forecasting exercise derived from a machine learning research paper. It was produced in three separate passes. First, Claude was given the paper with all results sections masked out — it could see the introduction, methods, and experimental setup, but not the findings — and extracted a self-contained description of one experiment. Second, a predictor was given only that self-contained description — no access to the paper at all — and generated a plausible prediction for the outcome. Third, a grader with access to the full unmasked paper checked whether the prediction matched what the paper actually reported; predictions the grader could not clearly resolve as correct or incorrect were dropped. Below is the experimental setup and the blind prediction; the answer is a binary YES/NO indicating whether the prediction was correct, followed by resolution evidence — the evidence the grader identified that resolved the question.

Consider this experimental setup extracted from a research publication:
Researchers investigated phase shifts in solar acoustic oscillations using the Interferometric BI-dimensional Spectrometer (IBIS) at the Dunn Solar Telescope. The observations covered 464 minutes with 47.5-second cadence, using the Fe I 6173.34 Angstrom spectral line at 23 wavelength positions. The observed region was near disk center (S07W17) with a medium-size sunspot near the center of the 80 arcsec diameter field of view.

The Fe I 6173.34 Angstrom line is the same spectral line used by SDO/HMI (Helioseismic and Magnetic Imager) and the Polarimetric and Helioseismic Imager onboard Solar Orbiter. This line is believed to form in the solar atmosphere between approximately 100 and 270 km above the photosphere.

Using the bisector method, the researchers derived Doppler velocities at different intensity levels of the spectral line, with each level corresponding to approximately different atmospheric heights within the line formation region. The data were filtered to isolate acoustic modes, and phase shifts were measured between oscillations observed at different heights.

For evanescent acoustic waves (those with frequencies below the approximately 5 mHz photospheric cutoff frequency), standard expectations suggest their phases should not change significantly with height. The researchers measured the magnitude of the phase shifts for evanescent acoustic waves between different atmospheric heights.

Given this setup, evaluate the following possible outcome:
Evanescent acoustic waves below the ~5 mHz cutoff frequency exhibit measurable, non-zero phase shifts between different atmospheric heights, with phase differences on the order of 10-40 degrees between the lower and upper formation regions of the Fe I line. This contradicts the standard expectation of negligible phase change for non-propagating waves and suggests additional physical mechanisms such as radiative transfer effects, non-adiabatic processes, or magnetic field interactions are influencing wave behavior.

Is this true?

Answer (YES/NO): NO